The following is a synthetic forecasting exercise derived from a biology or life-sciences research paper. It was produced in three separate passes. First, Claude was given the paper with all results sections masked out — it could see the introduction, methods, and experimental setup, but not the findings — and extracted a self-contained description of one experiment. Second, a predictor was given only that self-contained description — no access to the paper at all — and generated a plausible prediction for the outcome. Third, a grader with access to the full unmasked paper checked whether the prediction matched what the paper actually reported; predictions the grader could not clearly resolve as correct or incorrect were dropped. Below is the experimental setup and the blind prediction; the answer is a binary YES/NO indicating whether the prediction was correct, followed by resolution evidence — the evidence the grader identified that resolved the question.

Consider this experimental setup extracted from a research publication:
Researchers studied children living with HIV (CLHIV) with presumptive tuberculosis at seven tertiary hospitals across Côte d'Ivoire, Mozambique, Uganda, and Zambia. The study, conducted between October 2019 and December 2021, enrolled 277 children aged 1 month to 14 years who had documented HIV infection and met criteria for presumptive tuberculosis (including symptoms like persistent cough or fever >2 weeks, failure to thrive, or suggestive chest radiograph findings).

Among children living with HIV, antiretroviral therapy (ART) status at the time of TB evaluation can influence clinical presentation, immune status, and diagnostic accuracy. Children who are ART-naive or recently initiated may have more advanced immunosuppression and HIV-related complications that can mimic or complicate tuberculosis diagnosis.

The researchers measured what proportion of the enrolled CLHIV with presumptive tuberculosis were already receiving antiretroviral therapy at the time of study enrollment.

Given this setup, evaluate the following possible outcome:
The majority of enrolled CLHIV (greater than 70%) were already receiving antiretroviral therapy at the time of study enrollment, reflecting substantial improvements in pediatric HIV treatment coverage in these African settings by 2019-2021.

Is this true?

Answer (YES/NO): NO